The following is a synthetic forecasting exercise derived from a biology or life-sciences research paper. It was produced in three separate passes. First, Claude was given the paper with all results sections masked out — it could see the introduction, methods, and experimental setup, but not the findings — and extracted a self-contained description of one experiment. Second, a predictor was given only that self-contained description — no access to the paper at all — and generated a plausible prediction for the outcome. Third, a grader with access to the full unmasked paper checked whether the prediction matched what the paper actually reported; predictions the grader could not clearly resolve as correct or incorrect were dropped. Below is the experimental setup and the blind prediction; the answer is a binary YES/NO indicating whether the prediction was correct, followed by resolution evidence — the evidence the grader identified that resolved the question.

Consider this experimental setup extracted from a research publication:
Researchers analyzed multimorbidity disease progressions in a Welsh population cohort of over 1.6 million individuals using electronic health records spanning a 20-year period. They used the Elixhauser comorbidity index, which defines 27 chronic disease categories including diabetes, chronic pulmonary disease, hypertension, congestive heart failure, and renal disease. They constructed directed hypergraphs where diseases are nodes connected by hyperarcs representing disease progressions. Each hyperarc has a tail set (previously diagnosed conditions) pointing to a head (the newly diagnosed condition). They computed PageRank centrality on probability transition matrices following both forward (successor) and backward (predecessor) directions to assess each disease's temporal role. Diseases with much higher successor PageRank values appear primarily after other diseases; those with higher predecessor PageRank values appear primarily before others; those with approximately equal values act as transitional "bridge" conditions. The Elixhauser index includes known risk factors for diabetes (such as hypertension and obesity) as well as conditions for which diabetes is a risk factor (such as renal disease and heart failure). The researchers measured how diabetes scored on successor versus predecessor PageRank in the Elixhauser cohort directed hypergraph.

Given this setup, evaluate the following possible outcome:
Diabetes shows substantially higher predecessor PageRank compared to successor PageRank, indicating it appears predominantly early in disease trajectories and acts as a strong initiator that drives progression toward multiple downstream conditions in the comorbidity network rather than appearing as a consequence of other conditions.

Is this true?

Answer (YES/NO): NO